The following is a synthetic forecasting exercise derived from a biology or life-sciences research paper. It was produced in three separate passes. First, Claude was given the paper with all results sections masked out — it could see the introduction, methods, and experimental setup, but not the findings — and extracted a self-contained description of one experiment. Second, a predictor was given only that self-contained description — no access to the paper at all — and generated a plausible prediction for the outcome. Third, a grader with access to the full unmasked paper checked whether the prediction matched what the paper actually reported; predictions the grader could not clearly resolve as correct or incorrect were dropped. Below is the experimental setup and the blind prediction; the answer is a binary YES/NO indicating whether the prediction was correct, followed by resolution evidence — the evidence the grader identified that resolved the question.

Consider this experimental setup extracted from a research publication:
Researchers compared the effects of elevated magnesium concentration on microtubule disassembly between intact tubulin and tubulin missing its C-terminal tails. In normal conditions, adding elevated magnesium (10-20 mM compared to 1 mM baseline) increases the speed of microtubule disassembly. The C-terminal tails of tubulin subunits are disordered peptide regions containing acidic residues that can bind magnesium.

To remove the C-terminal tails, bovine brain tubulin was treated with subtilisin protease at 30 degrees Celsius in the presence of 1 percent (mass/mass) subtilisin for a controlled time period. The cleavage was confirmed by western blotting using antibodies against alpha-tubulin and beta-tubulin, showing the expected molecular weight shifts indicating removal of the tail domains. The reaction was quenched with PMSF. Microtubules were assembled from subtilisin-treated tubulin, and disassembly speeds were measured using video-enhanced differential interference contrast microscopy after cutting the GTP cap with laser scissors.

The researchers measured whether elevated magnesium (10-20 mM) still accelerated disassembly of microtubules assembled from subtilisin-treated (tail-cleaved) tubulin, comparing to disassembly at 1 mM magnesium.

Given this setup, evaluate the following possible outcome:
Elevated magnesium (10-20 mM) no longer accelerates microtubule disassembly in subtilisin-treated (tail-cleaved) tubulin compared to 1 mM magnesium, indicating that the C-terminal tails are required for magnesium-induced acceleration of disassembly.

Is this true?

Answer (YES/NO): YES